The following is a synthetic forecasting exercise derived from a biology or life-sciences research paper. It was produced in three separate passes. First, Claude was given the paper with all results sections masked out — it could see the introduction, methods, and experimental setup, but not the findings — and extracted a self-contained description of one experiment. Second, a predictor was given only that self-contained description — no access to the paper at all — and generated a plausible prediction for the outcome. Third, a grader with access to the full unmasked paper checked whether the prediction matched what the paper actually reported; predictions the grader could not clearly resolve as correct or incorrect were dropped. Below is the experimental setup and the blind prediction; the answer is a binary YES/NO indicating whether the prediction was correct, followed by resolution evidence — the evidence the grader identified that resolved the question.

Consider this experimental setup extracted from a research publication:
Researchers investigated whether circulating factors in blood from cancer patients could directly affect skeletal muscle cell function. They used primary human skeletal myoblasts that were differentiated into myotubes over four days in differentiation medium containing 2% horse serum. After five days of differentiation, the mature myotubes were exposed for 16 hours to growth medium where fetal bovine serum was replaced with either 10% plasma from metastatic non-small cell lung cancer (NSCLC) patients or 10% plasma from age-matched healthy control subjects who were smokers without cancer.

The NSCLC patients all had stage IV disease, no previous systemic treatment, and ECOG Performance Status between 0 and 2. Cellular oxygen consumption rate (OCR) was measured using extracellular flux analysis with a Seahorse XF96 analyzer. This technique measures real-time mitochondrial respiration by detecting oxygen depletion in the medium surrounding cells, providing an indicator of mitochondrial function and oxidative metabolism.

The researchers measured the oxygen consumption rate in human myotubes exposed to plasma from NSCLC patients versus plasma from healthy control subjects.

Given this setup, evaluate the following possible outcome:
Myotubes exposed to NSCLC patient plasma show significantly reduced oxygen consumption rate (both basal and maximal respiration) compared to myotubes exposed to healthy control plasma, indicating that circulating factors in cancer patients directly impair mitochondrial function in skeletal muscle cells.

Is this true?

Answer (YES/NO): NO